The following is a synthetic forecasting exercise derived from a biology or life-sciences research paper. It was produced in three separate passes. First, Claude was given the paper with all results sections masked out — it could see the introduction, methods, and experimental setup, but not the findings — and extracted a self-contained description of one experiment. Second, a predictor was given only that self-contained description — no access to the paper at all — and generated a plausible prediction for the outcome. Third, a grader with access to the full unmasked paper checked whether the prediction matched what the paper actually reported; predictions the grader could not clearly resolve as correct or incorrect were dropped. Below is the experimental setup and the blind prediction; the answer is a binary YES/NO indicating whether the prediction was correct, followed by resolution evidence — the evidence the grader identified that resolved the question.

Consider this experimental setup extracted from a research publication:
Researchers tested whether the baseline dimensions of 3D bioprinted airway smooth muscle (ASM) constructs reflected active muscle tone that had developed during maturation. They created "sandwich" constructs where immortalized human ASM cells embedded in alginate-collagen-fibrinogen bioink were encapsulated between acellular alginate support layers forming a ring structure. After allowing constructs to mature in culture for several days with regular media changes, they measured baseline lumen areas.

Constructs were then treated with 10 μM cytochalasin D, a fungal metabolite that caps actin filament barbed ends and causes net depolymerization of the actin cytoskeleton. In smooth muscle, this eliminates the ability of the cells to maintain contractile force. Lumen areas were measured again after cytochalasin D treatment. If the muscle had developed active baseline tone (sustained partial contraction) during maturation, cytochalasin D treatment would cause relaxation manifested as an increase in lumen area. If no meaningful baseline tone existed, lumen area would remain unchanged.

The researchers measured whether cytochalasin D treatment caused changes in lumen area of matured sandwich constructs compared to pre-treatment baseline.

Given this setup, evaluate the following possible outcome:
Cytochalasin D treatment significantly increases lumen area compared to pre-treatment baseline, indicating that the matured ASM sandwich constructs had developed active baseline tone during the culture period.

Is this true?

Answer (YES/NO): NO